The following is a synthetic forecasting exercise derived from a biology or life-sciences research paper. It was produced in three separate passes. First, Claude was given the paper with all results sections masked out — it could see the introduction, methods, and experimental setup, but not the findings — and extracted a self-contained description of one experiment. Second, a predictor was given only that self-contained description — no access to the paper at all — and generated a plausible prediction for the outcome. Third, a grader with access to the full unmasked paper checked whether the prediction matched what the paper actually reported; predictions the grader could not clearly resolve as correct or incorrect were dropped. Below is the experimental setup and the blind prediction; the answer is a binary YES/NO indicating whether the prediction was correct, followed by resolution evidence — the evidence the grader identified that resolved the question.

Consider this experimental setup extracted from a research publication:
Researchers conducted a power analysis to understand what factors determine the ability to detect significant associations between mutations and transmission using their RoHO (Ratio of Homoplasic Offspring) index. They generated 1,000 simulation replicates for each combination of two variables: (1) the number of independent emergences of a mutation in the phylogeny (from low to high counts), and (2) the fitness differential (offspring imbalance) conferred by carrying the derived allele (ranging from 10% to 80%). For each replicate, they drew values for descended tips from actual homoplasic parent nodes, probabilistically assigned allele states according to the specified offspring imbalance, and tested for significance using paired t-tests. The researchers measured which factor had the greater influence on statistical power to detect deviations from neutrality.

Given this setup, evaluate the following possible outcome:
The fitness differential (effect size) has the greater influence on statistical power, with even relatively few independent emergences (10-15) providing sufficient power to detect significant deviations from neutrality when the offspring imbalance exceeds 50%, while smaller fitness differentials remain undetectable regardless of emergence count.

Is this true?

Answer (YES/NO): NO